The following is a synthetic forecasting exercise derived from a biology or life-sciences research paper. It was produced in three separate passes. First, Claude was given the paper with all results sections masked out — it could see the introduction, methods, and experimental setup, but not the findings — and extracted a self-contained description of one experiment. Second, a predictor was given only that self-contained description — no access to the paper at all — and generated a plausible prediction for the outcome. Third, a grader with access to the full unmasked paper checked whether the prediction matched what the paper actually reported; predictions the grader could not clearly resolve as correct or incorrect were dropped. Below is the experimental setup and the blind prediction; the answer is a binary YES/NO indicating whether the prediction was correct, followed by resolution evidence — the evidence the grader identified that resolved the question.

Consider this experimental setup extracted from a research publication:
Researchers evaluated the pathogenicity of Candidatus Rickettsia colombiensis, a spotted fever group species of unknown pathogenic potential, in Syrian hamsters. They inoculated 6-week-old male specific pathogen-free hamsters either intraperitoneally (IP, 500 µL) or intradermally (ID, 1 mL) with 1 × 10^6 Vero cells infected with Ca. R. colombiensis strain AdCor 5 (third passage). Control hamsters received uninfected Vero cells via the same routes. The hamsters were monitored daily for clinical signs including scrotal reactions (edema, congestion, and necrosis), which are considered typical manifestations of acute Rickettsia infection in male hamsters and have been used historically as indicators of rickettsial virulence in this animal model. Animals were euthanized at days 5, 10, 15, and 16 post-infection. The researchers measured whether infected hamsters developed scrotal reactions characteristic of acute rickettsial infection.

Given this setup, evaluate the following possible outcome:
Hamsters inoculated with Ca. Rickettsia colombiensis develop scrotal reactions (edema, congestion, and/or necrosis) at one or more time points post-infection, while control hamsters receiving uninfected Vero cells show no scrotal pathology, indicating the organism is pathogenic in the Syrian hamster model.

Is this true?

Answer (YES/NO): NO